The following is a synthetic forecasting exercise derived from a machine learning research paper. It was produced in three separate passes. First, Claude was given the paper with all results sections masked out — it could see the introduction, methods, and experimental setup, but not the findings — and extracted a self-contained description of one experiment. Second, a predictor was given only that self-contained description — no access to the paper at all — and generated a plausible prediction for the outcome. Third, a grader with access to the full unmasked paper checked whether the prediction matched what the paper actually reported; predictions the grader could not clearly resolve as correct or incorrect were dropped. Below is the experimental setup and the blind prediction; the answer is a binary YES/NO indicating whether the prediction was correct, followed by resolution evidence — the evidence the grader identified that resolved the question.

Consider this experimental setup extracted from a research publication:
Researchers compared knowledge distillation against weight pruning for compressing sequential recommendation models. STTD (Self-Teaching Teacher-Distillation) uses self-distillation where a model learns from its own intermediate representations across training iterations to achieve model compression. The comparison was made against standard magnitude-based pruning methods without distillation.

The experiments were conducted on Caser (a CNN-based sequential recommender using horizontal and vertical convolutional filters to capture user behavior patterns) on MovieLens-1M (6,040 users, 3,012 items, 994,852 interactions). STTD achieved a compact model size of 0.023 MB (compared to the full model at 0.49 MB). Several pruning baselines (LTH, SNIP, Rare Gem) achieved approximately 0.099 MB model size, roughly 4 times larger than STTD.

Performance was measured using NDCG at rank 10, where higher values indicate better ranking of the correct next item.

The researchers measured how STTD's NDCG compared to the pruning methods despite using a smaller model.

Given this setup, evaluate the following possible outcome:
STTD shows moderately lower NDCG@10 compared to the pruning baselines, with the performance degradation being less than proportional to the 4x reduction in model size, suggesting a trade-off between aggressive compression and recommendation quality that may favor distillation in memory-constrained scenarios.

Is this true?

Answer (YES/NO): NO